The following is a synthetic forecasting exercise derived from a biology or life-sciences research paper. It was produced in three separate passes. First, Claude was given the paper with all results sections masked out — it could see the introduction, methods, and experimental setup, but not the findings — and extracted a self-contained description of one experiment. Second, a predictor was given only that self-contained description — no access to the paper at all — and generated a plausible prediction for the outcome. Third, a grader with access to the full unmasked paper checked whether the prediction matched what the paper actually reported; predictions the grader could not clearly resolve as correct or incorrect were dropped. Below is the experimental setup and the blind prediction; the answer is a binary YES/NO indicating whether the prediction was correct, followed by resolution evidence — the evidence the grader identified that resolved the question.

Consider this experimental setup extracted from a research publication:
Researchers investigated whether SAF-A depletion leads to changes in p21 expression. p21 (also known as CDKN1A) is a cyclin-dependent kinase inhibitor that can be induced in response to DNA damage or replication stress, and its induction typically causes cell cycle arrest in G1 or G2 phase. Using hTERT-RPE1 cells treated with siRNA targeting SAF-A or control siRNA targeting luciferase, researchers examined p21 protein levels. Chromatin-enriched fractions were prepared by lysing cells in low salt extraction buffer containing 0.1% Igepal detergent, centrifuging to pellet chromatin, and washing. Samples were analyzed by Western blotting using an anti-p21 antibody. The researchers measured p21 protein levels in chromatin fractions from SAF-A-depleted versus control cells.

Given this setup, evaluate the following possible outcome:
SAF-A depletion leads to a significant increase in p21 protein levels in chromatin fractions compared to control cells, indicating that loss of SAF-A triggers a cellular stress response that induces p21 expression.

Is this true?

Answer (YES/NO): YES